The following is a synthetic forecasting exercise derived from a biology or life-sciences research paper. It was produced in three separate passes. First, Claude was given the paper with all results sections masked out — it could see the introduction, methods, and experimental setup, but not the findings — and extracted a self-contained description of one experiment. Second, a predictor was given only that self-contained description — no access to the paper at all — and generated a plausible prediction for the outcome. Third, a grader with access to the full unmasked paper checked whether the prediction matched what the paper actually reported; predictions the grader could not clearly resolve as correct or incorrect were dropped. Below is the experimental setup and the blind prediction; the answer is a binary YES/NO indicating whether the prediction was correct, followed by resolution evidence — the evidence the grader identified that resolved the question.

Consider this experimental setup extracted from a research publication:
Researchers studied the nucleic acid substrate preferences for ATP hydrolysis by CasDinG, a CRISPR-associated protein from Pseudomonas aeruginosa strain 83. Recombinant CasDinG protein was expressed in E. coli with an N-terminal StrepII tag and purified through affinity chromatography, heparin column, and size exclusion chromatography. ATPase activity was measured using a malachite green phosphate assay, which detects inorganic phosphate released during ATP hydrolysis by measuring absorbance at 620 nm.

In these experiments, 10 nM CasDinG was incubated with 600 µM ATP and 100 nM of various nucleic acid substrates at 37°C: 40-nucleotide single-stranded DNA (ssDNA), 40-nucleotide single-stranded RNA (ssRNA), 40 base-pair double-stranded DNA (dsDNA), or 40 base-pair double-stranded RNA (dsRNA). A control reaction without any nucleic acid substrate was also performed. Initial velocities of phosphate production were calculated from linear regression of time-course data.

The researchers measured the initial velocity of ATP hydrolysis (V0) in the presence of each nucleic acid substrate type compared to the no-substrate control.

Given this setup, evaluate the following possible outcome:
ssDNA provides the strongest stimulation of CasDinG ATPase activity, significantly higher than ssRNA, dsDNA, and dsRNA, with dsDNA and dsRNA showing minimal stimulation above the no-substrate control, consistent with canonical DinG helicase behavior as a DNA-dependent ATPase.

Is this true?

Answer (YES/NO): NO